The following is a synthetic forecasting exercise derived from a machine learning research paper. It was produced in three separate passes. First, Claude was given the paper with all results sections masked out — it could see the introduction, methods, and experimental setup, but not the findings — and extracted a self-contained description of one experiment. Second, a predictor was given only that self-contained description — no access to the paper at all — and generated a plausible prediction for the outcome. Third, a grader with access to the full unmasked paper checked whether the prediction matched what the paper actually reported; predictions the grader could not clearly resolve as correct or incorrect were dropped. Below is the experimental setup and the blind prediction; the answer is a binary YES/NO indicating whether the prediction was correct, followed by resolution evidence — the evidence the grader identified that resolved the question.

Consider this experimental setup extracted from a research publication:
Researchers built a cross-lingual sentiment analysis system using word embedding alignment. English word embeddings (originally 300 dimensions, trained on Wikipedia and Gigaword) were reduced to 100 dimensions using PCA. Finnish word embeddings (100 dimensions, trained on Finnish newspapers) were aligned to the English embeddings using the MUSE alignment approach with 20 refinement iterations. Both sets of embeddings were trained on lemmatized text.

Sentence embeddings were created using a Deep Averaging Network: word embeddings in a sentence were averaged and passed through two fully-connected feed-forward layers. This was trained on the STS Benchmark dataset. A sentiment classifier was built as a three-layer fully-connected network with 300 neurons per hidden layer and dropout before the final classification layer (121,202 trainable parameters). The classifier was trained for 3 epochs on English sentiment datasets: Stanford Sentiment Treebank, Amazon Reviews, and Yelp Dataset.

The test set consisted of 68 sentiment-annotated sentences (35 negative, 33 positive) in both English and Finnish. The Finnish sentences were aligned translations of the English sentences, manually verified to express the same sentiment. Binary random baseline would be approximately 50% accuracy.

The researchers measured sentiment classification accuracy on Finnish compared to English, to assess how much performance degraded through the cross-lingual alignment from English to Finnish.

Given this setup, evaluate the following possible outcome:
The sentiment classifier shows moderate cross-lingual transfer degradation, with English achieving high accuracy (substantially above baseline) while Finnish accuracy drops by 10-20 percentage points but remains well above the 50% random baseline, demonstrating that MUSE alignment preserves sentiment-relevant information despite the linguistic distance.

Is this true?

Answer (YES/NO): NO